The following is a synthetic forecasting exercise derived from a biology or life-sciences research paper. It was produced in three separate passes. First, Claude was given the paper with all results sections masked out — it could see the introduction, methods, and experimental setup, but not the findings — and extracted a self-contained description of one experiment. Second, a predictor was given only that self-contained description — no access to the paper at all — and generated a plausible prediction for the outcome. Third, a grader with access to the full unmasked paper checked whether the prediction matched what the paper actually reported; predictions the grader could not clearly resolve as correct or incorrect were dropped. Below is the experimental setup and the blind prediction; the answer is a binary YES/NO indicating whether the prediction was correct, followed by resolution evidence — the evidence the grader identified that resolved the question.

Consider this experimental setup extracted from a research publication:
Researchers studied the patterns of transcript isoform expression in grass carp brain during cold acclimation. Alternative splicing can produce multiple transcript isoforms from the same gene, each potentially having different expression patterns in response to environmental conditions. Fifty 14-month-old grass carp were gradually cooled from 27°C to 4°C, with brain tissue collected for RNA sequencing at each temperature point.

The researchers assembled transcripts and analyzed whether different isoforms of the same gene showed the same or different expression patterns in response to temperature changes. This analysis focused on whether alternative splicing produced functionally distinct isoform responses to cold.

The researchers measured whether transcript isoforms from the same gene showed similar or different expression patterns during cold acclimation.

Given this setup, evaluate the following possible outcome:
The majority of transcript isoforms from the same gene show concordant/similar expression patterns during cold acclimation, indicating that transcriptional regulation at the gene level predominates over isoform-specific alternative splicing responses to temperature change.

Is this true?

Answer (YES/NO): NO